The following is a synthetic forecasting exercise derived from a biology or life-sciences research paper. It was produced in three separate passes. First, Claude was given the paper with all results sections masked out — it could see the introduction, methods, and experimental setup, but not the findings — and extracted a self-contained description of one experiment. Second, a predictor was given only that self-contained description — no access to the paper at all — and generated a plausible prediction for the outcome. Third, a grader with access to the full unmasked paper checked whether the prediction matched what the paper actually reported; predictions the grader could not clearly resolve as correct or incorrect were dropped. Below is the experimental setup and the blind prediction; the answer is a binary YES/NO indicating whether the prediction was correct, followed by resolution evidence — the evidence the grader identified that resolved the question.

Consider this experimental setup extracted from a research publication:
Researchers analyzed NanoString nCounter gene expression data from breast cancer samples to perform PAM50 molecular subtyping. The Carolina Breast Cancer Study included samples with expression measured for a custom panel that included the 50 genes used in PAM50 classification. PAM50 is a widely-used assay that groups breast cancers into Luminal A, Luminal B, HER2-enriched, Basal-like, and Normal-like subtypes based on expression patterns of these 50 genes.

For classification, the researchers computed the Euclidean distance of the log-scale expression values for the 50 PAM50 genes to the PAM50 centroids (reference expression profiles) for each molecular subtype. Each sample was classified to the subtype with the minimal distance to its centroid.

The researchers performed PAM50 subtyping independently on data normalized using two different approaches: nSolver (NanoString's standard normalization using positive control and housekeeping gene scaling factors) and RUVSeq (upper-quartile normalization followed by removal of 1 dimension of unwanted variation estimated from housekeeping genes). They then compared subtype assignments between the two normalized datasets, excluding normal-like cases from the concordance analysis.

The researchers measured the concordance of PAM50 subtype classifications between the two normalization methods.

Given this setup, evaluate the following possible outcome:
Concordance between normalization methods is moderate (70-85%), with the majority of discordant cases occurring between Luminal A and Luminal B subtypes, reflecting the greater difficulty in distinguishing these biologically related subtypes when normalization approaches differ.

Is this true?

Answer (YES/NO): NO